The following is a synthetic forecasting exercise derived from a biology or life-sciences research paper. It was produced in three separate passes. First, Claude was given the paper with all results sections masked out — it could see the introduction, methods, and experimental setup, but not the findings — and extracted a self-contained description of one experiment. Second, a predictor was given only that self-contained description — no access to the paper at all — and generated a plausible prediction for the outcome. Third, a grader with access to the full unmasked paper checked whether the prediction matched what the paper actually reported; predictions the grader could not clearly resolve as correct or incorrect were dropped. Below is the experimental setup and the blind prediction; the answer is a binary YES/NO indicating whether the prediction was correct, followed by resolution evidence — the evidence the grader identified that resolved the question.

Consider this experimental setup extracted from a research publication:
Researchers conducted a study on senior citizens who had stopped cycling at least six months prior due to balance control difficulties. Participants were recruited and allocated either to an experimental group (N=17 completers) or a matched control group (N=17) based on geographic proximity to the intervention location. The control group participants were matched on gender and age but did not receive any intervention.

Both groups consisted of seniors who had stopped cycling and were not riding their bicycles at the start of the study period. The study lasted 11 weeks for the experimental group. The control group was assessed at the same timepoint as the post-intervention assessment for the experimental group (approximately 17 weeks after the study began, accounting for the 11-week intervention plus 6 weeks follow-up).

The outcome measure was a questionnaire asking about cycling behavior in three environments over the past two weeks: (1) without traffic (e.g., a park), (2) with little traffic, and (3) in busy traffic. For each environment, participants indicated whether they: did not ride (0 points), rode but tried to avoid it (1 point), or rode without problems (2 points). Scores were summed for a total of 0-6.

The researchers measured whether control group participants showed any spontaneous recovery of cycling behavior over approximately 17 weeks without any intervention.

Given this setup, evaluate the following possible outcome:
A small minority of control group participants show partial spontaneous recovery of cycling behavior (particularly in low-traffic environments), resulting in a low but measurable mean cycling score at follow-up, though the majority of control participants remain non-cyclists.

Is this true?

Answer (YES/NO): NO